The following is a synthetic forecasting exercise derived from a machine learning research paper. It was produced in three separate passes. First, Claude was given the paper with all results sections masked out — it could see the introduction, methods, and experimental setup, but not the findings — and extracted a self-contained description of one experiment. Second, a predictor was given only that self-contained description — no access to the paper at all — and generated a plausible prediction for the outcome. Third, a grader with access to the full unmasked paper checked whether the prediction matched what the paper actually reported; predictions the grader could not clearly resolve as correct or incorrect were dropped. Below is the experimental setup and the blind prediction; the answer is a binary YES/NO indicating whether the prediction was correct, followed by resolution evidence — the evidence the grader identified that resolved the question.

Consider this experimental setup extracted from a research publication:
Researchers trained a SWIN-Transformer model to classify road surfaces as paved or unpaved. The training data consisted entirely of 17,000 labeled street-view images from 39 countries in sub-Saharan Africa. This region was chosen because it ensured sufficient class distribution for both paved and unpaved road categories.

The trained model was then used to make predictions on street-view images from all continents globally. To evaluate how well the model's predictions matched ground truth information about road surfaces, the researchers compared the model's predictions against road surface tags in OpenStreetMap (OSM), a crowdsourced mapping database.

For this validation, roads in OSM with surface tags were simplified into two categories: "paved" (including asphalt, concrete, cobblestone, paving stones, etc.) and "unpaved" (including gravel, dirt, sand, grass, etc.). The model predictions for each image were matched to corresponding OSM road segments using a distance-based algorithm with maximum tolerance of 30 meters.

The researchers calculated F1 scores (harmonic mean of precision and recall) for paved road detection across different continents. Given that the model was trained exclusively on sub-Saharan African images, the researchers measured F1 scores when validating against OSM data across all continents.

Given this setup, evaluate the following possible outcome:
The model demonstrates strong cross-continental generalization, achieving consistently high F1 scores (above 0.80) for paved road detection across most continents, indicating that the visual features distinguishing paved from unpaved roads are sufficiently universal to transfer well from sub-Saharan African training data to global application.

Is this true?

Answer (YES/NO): YES